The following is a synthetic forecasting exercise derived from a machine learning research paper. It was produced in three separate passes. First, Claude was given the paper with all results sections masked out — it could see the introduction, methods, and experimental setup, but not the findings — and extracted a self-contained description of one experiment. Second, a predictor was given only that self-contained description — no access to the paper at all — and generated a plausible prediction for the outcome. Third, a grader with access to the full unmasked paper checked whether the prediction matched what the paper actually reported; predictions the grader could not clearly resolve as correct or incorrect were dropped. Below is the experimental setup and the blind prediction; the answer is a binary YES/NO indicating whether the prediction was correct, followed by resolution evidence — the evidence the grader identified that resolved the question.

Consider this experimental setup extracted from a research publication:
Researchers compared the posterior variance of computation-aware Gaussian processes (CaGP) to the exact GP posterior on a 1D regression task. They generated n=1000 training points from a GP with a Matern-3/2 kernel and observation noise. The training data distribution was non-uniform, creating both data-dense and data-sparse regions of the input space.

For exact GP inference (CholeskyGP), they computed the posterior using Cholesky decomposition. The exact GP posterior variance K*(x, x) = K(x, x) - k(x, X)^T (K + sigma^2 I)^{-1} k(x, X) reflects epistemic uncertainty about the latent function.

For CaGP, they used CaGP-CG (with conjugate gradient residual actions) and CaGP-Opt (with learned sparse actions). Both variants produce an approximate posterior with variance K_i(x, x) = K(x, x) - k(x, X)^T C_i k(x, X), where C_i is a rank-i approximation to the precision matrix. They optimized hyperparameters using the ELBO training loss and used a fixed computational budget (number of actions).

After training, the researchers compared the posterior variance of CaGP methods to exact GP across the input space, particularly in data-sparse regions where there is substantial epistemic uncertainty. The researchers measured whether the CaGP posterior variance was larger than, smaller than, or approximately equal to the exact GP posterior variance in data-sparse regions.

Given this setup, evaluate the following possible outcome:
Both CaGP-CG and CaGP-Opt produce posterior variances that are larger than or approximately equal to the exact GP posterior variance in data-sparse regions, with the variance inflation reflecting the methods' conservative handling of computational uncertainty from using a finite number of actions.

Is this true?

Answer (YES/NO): YES